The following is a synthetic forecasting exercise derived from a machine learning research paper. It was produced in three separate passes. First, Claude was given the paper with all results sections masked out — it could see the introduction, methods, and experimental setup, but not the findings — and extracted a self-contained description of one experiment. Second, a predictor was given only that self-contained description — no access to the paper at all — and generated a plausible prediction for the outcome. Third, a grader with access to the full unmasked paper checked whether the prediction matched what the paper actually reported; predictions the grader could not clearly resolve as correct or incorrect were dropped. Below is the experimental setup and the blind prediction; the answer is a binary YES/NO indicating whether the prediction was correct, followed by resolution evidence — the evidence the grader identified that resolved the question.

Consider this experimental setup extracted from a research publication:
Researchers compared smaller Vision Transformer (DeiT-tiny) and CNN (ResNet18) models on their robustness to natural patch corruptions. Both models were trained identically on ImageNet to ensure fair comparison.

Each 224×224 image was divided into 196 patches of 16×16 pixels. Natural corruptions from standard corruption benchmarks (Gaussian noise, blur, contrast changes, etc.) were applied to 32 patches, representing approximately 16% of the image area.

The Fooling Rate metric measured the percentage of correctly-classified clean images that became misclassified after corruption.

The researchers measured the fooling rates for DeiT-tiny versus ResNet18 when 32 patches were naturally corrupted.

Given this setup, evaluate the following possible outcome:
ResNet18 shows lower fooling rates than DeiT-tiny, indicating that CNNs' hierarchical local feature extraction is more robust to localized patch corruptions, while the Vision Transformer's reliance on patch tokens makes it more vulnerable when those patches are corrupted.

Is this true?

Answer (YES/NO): NO